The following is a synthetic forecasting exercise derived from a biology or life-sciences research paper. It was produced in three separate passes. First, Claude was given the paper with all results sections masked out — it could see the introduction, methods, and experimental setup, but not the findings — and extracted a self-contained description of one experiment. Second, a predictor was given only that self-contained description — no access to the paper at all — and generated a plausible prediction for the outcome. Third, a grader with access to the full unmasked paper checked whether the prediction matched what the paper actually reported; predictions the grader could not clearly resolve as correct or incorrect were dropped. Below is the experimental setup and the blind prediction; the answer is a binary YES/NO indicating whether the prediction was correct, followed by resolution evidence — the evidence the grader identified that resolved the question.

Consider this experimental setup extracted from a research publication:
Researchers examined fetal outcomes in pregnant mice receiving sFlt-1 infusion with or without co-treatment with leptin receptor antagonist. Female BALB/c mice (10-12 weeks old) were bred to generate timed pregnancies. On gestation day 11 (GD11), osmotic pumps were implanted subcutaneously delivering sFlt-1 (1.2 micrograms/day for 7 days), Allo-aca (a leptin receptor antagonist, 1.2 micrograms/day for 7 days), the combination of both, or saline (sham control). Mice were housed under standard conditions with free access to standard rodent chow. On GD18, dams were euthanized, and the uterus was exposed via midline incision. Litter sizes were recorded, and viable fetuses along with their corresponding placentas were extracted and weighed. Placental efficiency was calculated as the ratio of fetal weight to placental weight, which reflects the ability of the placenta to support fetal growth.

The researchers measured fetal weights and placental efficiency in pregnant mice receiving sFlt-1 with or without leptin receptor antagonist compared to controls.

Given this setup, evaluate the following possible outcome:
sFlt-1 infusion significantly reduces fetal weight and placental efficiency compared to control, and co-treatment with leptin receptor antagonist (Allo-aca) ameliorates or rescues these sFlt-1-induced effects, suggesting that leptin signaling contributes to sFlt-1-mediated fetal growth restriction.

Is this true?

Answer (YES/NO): NO